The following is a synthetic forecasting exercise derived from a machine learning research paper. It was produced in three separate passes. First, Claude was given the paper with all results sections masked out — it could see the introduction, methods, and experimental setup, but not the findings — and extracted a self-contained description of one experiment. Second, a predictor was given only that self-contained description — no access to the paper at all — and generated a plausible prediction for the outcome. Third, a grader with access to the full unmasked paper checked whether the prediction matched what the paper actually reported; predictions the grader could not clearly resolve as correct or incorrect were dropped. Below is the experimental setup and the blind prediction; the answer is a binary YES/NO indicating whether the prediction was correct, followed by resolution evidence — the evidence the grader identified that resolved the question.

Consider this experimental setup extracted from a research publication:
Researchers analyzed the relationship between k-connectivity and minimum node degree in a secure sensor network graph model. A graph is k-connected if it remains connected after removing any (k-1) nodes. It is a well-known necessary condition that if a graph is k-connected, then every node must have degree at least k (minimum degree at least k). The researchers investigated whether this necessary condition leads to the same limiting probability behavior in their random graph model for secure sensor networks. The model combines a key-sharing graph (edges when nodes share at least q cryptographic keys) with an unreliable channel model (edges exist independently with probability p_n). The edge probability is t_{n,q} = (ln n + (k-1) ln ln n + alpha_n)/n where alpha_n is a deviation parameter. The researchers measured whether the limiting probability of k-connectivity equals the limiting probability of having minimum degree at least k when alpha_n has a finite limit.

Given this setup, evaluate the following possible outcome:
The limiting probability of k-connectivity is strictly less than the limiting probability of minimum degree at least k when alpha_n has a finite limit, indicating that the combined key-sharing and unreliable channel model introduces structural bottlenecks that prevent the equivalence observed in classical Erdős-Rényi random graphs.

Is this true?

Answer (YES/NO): NO